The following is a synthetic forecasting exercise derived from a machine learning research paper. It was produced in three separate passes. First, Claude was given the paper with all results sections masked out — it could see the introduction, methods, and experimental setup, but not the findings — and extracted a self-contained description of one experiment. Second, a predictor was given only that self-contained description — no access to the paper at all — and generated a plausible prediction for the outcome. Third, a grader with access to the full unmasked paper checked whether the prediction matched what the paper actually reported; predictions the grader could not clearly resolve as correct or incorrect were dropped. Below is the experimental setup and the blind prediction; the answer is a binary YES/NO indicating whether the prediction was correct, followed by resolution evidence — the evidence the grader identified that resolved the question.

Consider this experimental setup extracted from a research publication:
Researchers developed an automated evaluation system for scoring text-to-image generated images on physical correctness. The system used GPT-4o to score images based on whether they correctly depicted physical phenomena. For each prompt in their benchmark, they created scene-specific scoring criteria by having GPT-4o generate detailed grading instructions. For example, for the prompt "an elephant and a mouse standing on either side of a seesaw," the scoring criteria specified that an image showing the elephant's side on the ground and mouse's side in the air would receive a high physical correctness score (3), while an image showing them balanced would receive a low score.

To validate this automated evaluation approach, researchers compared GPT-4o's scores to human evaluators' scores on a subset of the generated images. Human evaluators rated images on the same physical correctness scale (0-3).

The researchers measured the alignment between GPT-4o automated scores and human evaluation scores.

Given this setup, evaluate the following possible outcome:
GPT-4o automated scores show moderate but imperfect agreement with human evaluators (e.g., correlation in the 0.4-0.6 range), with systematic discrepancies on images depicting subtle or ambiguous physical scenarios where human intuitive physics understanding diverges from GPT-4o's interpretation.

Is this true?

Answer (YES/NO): NO